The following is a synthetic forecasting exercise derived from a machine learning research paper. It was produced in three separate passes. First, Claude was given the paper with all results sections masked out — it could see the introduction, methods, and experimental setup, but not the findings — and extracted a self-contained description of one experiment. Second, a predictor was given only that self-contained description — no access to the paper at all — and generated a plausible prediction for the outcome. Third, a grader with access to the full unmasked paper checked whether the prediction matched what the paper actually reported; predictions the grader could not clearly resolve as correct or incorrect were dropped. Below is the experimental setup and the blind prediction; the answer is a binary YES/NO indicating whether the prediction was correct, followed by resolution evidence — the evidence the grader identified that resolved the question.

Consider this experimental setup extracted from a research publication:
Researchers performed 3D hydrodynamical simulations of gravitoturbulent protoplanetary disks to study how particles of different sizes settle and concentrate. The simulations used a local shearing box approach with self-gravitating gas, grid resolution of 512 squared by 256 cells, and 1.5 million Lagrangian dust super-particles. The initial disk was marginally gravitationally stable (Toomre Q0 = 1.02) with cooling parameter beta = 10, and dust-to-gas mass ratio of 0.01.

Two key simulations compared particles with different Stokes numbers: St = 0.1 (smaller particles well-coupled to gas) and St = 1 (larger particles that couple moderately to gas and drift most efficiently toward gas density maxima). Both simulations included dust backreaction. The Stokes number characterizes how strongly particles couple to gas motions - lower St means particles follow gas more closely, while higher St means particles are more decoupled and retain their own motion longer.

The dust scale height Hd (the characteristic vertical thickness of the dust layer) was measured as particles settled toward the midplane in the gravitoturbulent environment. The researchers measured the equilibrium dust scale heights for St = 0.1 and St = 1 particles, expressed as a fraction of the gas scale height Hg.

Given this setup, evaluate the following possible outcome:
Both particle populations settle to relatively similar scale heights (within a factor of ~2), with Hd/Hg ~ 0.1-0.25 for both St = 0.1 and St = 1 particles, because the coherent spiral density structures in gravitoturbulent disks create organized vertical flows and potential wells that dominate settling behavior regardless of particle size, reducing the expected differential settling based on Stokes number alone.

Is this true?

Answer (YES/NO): NO